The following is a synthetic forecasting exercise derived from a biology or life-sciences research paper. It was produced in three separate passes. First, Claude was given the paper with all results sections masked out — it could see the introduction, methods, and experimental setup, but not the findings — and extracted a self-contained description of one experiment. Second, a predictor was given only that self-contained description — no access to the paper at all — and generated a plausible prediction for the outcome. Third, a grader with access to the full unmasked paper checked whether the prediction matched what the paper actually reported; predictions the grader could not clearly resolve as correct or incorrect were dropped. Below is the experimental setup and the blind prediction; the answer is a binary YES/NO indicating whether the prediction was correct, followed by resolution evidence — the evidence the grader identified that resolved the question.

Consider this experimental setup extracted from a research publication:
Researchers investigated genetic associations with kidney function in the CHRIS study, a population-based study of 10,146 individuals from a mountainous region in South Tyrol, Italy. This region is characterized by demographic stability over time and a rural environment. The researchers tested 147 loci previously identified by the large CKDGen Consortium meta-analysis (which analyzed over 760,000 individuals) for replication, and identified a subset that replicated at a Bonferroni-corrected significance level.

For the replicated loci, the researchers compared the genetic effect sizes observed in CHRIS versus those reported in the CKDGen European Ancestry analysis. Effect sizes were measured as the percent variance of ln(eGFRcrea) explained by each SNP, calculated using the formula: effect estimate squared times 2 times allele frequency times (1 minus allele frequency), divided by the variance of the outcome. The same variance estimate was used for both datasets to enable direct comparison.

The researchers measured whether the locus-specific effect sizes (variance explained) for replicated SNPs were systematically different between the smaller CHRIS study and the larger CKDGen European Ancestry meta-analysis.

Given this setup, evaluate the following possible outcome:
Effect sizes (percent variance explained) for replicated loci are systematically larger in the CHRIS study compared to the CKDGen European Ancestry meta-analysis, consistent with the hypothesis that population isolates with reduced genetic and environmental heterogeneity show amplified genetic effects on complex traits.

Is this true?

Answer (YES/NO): YES